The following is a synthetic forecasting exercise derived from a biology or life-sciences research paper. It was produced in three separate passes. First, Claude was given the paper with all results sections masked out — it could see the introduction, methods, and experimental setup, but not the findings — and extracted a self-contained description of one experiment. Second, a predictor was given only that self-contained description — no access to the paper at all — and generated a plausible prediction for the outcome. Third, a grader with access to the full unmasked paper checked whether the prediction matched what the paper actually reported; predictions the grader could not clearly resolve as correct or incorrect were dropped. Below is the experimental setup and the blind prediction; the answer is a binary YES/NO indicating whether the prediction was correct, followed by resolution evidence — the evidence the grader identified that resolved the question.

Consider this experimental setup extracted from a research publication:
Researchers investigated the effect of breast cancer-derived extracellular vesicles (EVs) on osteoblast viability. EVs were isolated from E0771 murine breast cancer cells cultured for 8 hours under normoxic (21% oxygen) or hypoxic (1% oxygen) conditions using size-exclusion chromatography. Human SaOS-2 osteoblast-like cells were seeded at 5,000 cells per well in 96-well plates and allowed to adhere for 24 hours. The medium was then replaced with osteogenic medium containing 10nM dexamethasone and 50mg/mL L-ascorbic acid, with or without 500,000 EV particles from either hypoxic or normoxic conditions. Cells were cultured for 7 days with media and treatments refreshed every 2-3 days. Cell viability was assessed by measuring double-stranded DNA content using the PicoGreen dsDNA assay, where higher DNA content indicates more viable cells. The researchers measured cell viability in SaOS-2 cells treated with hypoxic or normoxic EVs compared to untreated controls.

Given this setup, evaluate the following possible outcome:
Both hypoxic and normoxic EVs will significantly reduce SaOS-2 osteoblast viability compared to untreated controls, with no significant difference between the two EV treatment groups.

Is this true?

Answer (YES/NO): NO